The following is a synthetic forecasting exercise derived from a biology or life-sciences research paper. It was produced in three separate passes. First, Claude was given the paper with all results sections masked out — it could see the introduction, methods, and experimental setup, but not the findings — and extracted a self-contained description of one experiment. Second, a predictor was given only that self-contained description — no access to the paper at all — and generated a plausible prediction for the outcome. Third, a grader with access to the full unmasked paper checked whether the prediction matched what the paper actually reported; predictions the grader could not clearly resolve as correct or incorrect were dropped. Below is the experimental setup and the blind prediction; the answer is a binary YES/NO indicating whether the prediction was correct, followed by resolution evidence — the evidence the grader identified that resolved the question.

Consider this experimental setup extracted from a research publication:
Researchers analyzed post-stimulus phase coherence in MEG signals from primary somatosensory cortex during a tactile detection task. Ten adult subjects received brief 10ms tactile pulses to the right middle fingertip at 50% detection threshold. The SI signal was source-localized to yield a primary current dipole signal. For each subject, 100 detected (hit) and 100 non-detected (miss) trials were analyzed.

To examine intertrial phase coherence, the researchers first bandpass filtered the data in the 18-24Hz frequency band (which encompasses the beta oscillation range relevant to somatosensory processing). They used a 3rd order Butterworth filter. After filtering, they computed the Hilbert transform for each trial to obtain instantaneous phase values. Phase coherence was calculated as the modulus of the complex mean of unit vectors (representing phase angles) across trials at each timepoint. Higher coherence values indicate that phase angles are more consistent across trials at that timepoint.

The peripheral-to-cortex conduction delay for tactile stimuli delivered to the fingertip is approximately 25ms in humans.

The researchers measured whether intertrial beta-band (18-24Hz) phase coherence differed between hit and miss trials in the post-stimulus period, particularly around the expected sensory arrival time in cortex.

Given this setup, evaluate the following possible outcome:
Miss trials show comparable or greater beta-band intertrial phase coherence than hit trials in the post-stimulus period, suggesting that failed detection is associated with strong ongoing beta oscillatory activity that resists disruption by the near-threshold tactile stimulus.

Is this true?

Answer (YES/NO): NO